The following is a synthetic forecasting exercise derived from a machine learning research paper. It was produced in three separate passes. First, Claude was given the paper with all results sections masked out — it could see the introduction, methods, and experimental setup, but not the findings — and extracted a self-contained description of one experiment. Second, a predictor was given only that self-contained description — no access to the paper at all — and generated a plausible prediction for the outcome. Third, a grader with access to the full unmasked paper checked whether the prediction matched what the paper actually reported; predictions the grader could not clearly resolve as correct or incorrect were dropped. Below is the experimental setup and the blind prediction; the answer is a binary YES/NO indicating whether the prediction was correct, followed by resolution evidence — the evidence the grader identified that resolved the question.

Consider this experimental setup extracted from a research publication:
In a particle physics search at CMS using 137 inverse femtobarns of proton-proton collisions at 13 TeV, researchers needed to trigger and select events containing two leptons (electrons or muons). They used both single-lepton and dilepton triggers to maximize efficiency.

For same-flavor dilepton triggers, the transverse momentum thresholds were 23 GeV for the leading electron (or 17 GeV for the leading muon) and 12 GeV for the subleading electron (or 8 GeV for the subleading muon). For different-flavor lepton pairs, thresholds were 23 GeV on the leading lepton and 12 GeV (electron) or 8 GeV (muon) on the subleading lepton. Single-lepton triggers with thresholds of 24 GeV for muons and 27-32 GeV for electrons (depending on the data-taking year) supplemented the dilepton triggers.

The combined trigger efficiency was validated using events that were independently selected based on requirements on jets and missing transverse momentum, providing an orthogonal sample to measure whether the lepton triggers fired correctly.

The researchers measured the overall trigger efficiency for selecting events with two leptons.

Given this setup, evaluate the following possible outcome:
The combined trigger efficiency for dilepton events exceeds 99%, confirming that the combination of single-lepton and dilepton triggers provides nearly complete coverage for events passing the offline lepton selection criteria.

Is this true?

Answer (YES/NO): NO